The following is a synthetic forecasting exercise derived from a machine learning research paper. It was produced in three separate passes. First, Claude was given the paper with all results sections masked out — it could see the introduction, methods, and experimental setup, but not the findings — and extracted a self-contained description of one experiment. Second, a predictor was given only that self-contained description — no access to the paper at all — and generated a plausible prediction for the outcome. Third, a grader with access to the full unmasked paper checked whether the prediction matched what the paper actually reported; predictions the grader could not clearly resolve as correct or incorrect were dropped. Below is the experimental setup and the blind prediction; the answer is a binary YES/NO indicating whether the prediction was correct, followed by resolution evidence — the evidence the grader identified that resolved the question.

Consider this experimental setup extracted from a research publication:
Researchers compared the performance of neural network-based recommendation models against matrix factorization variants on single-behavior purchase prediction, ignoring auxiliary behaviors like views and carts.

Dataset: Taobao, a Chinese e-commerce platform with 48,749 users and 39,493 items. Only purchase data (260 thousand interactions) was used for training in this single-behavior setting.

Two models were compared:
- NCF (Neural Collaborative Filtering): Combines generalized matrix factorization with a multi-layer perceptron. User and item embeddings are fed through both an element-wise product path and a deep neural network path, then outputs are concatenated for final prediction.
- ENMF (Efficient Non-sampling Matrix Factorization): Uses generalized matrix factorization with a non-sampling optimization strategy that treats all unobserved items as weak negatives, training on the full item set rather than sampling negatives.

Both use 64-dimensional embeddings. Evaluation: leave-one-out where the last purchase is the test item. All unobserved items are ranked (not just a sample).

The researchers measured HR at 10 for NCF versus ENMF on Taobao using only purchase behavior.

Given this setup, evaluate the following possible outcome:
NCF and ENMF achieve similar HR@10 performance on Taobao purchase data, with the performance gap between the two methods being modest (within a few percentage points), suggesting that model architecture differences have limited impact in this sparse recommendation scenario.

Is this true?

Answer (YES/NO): YES